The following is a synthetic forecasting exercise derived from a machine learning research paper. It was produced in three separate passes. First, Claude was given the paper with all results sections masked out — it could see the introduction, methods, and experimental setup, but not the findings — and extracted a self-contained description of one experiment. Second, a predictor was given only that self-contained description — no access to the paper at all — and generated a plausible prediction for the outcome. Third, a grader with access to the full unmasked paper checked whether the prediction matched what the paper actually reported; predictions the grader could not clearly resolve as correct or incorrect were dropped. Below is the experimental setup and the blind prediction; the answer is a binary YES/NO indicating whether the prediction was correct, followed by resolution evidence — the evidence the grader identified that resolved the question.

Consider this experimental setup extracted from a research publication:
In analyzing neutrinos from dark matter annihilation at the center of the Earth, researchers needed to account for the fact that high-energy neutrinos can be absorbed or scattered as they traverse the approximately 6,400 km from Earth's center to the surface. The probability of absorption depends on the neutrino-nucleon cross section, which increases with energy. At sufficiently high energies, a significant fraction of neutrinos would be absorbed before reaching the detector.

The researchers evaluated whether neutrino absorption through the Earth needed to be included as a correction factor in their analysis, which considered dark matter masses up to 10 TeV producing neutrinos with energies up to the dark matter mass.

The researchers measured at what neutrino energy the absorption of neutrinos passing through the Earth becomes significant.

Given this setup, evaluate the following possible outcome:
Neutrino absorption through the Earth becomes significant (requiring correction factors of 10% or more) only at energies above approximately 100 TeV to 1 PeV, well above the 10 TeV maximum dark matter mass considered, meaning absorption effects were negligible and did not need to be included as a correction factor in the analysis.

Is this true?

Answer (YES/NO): NO